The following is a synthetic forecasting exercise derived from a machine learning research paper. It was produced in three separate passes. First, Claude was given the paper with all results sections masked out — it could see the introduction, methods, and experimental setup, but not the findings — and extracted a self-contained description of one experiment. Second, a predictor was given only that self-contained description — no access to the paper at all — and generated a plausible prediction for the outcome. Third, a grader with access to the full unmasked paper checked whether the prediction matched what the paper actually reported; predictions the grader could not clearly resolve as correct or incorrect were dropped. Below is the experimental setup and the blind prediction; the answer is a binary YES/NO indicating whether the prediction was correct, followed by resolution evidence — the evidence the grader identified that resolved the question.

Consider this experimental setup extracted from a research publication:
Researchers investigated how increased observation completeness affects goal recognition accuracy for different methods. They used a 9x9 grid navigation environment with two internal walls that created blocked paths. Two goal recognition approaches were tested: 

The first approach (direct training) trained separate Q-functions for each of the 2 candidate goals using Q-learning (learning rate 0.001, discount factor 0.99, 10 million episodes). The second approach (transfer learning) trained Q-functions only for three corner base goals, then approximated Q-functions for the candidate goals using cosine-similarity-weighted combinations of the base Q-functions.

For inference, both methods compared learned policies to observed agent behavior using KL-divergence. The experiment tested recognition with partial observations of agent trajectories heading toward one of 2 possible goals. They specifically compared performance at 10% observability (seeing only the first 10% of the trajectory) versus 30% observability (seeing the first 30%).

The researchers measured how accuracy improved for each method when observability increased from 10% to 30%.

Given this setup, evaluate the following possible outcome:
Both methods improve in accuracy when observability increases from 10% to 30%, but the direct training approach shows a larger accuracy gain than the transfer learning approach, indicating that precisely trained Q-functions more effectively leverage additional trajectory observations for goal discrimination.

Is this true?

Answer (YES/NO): YES